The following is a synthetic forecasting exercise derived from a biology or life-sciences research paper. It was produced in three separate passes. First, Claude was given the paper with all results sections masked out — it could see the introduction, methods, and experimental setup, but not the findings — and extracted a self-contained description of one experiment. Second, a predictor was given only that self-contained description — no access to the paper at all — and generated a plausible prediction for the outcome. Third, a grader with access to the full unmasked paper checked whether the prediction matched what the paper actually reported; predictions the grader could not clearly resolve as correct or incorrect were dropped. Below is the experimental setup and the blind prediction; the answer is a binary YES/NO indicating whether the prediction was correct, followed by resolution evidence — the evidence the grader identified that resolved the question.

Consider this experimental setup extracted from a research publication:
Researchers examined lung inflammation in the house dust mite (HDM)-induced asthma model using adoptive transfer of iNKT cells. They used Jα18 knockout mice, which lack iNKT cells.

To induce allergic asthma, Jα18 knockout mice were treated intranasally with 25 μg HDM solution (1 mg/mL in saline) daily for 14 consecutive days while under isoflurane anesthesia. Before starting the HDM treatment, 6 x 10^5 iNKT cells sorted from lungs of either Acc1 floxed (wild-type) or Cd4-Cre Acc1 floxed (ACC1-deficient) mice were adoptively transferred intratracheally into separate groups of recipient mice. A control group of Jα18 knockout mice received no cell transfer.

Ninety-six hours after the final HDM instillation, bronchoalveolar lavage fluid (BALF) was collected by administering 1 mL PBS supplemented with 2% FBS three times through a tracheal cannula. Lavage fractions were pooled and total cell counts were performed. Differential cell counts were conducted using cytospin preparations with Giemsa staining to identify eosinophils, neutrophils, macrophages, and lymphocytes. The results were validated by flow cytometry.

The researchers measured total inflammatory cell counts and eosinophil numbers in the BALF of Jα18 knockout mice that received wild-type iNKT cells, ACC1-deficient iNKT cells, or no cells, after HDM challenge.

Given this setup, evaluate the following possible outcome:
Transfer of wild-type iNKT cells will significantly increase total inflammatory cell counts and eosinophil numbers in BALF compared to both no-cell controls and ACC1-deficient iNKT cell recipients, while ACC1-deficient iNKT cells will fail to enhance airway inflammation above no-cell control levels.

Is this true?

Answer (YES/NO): YES